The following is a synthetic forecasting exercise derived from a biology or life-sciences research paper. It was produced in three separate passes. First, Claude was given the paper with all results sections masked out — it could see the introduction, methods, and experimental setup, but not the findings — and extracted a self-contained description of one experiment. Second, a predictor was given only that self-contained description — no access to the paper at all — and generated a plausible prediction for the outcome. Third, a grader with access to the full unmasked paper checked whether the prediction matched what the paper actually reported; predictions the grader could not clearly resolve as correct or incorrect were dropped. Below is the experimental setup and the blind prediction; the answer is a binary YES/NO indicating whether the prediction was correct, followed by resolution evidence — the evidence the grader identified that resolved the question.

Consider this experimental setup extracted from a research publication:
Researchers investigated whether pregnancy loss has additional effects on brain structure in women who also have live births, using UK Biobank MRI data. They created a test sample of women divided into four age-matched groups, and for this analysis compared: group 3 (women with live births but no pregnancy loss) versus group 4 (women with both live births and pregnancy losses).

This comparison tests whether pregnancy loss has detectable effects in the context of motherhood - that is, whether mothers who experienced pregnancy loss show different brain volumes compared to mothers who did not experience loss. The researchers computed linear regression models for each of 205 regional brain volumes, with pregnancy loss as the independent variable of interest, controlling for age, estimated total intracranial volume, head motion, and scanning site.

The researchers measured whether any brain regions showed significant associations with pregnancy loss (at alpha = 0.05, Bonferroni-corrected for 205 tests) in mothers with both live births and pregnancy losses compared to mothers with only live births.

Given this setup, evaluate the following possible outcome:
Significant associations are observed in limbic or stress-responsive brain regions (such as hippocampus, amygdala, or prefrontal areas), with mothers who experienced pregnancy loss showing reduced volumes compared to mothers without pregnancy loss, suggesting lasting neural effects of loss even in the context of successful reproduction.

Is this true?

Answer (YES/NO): NO